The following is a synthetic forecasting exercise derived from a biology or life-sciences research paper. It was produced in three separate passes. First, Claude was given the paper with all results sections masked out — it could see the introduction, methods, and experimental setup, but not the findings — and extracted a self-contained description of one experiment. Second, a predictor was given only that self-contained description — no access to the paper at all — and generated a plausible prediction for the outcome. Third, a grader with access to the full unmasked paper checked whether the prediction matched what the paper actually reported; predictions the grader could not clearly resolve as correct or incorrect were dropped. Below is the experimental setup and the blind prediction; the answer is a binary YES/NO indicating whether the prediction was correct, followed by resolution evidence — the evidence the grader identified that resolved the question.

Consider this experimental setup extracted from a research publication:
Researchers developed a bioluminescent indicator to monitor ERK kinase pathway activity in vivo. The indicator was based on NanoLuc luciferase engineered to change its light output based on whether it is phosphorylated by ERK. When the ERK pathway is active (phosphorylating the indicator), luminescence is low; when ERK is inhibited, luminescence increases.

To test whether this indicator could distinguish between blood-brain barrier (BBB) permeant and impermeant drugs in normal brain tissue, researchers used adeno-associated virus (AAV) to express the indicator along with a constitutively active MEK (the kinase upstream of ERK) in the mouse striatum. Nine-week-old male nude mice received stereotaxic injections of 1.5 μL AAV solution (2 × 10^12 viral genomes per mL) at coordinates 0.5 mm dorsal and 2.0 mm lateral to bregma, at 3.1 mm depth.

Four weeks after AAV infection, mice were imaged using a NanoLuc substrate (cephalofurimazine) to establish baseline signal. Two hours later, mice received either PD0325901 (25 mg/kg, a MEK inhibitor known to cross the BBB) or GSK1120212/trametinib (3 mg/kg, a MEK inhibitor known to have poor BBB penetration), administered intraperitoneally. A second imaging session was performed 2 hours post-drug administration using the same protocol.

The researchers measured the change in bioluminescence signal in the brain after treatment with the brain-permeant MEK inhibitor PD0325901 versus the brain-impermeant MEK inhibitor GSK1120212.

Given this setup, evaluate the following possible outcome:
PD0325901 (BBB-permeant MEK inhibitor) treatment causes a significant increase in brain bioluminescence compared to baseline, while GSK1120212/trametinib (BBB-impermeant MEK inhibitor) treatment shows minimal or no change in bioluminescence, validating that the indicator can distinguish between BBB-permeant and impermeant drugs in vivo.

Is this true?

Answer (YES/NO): YES